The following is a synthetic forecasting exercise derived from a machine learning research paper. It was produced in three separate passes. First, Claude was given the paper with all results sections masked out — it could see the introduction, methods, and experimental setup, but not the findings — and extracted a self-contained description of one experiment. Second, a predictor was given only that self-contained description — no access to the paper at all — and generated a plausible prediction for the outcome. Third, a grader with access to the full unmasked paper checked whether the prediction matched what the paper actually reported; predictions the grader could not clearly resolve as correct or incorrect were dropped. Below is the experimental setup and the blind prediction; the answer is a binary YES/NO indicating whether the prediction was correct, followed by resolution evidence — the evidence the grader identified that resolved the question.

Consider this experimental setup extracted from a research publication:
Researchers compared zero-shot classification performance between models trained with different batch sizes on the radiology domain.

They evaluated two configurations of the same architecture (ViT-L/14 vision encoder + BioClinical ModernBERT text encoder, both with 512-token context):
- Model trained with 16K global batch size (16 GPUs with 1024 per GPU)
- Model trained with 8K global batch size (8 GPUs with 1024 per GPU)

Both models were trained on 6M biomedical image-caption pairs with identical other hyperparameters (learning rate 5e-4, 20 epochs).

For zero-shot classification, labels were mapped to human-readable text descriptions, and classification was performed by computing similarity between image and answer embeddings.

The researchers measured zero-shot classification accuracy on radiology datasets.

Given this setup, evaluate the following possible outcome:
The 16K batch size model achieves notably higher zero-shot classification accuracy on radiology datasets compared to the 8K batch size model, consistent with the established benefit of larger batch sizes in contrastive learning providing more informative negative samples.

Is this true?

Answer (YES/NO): NO